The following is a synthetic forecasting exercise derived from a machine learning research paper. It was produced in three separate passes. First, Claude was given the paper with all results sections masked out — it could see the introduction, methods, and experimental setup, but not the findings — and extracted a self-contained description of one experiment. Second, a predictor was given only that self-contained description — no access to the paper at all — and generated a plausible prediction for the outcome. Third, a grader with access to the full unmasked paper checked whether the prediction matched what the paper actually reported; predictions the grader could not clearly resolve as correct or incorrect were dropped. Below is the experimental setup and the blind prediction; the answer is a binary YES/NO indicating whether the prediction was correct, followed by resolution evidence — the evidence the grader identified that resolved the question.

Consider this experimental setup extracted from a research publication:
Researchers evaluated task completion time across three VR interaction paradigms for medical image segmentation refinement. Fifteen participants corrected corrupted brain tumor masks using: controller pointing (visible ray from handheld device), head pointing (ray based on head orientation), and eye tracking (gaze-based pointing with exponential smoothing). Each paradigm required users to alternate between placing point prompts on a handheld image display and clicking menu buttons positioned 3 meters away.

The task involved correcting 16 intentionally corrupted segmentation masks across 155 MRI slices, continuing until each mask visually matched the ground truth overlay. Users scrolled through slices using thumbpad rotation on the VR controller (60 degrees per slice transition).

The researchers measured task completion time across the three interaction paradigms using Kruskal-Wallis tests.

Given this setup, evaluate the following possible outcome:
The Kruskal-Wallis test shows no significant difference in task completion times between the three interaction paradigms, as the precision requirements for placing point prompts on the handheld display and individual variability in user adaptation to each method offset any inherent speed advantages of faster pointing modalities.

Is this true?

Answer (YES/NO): YES